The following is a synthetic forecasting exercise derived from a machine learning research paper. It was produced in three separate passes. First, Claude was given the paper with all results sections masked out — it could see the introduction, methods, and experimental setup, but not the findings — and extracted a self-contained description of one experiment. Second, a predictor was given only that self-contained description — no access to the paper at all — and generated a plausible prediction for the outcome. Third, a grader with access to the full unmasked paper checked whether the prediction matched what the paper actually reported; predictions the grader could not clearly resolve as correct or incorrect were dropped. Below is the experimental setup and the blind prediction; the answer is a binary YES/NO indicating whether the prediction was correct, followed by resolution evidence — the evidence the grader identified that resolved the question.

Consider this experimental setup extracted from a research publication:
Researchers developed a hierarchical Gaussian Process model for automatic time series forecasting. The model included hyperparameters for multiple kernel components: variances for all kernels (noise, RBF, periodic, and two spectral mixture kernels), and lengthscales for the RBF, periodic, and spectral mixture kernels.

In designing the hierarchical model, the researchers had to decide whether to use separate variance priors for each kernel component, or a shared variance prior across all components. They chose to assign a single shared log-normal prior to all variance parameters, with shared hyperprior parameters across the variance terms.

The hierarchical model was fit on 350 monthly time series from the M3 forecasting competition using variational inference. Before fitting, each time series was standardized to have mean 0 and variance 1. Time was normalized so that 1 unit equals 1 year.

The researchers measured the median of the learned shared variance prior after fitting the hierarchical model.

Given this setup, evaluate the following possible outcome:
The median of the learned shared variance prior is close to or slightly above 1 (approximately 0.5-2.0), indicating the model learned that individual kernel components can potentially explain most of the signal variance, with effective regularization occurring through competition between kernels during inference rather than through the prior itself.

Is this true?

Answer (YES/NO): NO